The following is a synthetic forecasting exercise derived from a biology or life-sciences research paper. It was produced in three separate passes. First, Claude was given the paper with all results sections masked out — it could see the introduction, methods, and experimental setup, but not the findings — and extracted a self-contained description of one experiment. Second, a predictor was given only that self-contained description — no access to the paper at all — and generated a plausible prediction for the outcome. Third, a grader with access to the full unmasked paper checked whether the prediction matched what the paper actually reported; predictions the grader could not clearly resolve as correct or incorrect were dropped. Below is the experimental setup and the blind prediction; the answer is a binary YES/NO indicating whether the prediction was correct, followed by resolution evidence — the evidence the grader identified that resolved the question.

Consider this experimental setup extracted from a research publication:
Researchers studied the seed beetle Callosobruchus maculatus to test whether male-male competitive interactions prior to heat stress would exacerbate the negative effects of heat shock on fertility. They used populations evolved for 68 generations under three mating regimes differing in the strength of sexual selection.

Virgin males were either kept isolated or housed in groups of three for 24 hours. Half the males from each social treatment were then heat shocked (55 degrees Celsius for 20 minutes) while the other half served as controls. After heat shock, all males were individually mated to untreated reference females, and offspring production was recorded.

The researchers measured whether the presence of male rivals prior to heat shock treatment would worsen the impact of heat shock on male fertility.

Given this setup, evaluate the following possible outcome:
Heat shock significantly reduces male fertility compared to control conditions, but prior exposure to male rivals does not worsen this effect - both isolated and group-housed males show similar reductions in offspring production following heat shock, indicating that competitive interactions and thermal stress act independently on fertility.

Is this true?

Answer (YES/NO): NO